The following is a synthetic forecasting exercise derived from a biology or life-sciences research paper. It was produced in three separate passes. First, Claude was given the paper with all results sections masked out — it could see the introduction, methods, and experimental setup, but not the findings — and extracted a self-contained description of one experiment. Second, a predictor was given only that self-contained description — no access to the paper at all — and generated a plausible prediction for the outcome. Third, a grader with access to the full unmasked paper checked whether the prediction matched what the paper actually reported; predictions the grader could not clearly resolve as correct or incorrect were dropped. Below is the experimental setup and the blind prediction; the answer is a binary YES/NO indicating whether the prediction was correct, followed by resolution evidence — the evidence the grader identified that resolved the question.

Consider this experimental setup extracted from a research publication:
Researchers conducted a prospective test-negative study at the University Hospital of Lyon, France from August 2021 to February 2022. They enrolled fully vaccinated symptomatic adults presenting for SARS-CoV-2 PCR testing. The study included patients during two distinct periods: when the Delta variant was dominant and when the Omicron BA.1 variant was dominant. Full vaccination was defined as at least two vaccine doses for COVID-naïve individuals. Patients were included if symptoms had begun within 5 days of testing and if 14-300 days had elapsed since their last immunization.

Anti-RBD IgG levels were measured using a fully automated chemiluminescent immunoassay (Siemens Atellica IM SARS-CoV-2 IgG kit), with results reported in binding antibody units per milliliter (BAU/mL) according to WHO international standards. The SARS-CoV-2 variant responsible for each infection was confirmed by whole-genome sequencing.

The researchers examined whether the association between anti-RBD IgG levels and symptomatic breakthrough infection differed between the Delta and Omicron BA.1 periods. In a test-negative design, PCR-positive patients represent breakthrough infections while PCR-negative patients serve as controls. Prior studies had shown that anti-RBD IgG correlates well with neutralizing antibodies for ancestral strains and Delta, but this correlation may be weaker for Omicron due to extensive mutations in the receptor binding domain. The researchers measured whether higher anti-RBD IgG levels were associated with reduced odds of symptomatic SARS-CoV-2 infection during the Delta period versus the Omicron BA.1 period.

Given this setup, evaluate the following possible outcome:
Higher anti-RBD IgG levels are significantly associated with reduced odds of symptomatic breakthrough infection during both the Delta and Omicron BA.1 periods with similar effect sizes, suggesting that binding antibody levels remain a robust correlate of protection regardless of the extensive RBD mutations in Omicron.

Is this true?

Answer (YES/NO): NO